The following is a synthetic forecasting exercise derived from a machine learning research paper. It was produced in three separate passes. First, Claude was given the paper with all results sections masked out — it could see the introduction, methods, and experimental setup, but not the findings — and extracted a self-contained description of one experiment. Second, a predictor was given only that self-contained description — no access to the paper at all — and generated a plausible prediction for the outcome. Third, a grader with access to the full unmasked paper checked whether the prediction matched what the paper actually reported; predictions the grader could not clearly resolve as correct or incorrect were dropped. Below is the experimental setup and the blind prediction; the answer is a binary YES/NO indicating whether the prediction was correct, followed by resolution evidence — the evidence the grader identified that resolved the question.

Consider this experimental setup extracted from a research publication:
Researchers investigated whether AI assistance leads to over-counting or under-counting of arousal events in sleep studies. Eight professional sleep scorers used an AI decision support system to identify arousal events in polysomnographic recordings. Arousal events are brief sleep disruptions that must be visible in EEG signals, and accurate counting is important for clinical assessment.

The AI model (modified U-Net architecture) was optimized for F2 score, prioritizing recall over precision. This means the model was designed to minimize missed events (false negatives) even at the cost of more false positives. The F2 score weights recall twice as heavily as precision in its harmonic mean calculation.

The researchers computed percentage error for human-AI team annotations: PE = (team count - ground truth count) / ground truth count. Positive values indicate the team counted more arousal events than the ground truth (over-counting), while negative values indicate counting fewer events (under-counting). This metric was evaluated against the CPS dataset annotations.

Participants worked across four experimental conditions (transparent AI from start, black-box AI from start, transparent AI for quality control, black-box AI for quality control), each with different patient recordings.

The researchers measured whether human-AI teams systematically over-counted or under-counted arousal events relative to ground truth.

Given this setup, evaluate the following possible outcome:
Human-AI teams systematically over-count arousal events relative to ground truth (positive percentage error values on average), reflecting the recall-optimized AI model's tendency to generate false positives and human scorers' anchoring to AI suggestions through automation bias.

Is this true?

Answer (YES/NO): NO